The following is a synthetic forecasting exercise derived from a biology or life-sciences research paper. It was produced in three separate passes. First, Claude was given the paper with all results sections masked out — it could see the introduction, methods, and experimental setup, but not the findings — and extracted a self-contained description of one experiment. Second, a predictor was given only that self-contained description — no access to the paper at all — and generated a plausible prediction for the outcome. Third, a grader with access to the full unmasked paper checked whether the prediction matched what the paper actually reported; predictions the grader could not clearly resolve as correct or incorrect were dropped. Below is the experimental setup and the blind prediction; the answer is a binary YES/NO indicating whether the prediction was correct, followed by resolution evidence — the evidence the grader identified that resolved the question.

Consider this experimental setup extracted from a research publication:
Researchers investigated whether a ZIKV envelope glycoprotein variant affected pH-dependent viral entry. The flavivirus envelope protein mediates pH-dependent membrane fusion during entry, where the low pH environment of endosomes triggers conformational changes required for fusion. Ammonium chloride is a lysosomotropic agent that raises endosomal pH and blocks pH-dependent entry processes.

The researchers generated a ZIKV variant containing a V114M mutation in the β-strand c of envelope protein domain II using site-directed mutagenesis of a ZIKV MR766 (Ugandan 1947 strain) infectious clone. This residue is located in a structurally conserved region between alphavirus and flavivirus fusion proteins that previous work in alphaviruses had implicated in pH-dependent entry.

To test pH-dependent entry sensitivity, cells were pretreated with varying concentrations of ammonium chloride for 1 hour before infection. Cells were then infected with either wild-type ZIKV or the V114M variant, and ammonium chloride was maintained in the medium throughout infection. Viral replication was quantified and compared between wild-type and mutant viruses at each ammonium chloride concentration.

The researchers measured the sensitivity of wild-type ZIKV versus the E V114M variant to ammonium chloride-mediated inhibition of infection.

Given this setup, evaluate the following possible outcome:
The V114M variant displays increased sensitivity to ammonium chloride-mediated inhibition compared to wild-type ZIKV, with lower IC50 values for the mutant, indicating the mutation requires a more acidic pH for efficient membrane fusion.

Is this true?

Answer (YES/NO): YES